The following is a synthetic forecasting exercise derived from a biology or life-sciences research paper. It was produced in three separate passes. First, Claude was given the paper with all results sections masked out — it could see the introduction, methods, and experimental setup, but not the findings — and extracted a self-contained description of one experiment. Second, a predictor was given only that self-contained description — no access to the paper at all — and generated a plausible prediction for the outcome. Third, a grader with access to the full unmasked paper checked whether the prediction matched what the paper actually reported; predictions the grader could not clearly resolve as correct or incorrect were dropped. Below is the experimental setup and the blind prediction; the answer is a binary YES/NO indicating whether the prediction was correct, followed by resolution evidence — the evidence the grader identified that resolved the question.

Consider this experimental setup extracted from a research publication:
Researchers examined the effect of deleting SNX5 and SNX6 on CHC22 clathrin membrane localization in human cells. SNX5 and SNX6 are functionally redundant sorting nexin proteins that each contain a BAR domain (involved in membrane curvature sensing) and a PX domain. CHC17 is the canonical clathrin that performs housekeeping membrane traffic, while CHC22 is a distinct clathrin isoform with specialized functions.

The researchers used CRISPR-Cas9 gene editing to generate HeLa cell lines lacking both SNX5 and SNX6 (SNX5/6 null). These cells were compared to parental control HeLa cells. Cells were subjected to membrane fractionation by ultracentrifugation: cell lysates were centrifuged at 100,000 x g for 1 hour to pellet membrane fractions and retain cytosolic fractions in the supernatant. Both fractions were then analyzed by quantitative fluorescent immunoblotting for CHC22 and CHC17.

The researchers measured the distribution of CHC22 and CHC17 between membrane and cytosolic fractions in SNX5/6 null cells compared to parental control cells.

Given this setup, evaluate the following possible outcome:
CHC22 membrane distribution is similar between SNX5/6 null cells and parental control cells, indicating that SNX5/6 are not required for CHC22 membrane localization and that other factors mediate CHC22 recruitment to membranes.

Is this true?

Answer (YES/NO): NO